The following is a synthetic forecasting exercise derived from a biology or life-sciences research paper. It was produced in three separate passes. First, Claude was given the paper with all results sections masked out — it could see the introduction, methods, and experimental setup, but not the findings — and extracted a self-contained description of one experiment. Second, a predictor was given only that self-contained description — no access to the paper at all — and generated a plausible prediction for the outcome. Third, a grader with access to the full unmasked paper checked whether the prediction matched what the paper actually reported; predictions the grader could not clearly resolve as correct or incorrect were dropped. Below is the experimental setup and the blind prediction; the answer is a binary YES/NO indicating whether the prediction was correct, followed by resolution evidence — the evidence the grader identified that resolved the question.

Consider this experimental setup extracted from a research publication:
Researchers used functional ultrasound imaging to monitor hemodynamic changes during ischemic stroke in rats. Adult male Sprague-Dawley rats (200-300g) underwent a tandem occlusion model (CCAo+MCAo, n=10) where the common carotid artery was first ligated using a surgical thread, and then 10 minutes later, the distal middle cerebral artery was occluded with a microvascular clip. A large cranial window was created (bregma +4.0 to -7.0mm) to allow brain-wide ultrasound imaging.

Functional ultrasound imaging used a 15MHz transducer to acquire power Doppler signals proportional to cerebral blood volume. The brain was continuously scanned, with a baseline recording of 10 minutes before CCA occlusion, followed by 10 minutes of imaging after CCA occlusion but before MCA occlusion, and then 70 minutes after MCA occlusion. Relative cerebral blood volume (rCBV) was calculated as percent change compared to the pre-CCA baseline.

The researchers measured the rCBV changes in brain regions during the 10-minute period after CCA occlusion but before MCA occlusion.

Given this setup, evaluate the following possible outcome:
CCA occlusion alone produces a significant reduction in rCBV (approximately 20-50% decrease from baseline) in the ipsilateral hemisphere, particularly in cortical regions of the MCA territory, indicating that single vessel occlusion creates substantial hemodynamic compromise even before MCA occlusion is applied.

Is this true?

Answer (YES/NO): NO